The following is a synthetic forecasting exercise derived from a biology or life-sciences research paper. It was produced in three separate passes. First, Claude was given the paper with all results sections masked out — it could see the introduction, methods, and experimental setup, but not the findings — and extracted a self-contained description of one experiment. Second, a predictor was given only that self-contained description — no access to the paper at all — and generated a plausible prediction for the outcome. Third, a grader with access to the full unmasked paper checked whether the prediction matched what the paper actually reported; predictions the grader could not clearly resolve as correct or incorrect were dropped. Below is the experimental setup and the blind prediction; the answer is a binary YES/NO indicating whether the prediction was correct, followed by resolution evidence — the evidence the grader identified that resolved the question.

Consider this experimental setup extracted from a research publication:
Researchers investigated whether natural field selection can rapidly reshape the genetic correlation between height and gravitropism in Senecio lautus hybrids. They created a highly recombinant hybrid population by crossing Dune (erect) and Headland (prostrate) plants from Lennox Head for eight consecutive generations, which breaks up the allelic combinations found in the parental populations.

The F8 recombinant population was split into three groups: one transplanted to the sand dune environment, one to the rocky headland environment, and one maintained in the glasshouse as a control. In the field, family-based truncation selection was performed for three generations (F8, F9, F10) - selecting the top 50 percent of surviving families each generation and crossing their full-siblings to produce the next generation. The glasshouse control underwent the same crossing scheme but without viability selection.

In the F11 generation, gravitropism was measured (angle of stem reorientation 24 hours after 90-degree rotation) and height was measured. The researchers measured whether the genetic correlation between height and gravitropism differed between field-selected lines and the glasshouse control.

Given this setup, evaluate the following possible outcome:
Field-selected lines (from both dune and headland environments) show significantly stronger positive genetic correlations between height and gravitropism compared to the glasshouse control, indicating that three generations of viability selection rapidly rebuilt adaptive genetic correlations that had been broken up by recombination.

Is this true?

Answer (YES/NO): NO